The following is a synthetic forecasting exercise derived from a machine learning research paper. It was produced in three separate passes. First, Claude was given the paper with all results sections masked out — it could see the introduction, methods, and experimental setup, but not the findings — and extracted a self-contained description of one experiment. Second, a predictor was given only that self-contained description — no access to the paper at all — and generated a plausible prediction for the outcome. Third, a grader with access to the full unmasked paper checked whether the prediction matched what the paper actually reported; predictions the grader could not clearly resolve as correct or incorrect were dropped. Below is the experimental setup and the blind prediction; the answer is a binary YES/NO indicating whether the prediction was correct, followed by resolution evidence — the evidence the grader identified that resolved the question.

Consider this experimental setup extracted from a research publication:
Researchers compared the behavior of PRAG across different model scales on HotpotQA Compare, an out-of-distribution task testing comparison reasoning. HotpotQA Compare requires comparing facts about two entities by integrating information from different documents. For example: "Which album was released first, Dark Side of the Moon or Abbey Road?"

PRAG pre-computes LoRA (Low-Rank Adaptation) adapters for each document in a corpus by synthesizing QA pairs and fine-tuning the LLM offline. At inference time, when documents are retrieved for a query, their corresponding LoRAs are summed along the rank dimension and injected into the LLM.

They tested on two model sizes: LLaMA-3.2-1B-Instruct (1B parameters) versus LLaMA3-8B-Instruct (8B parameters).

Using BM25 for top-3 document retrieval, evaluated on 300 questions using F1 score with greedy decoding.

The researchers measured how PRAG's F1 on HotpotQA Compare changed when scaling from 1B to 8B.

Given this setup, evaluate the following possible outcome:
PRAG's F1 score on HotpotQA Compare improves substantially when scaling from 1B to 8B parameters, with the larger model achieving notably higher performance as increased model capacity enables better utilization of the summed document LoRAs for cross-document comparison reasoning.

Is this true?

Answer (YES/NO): NO